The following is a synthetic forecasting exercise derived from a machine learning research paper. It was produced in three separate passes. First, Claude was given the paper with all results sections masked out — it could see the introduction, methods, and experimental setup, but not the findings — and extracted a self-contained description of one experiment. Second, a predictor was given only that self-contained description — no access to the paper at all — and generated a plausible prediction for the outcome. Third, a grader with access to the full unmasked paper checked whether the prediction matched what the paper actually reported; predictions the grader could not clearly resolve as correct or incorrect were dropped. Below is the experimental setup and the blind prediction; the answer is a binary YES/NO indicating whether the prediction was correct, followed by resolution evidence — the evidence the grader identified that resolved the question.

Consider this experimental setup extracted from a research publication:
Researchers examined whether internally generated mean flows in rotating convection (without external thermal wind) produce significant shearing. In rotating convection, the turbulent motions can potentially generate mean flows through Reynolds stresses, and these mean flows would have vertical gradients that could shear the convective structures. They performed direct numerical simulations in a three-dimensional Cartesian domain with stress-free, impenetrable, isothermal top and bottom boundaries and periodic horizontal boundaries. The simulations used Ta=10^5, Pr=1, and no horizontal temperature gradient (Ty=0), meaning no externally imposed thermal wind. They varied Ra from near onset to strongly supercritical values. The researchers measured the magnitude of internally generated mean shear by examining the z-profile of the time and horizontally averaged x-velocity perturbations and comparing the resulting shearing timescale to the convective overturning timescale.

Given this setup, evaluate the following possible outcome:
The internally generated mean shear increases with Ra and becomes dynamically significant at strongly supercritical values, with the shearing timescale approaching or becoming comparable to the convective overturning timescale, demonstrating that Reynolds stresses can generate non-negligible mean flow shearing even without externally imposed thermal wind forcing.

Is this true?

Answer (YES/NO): NO